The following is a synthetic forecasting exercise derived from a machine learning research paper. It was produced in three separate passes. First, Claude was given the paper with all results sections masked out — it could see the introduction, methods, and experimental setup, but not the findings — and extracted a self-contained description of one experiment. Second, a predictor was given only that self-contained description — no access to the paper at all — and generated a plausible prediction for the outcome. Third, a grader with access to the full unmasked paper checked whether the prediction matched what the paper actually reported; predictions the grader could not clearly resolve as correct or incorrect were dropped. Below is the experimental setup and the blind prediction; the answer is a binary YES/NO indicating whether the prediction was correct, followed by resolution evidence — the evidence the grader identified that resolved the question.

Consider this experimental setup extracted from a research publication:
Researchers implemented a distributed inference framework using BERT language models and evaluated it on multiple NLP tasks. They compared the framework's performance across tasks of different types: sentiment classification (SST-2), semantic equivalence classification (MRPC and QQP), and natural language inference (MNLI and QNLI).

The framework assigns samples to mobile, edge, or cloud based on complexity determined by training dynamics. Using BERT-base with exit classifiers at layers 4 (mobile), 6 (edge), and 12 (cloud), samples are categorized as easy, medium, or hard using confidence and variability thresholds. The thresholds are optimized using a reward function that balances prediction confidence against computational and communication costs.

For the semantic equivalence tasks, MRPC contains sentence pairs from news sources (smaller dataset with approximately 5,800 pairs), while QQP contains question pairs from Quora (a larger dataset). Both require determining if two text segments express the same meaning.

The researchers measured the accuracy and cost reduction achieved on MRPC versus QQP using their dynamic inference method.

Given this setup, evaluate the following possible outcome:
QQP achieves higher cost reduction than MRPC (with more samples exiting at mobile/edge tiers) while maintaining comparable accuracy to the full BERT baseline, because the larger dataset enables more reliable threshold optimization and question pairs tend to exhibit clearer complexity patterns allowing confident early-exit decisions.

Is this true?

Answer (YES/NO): NO